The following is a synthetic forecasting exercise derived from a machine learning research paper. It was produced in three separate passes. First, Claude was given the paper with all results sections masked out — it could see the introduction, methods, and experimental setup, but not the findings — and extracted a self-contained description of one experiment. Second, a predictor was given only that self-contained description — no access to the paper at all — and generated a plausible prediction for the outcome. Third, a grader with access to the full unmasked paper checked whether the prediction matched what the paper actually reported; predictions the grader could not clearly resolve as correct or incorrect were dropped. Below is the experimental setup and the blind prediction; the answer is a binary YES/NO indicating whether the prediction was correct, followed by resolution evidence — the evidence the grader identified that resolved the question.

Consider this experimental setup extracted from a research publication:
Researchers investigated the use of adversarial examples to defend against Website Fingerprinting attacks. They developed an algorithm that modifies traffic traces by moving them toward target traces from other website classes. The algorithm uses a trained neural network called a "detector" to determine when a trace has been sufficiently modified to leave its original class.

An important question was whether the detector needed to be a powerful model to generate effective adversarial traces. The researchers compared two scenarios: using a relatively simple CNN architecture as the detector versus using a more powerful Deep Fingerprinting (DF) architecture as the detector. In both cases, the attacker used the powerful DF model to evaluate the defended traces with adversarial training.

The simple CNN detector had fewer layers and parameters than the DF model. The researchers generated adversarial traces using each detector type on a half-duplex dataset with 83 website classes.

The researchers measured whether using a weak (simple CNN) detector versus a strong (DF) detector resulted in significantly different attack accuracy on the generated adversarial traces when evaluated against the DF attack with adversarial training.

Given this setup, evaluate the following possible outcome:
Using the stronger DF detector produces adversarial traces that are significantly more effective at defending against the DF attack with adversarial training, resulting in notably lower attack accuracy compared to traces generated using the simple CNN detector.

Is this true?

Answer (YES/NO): NO